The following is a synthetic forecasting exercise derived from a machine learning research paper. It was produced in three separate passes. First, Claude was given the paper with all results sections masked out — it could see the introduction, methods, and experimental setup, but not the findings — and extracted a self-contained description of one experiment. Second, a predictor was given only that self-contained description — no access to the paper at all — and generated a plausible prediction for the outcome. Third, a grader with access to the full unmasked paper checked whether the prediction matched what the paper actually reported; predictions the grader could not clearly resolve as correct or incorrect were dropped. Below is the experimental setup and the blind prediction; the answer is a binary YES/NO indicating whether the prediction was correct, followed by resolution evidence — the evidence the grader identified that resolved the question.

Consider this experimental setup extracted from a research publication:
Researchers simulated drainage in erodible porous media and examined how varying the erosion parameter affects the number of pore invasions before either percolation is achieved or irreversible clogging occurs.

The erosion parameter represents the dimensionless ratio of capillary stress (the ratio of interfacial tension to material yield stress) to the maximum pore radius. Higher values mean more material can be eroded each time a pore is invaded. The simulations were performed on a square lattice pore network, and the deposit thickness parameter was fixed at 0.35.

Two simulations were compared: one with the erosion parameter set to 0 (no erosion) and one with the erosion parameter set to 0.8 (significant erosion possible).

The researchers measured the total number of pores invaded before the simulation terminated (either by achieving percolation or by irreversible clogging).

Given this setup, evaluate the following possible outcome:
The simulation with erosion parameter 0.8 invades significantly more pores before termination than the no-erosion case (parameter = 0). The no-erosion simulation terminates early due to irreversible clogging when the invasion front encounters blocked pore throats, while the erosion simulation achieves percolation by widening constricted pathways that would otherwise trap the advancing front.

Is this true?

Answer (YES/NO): NO